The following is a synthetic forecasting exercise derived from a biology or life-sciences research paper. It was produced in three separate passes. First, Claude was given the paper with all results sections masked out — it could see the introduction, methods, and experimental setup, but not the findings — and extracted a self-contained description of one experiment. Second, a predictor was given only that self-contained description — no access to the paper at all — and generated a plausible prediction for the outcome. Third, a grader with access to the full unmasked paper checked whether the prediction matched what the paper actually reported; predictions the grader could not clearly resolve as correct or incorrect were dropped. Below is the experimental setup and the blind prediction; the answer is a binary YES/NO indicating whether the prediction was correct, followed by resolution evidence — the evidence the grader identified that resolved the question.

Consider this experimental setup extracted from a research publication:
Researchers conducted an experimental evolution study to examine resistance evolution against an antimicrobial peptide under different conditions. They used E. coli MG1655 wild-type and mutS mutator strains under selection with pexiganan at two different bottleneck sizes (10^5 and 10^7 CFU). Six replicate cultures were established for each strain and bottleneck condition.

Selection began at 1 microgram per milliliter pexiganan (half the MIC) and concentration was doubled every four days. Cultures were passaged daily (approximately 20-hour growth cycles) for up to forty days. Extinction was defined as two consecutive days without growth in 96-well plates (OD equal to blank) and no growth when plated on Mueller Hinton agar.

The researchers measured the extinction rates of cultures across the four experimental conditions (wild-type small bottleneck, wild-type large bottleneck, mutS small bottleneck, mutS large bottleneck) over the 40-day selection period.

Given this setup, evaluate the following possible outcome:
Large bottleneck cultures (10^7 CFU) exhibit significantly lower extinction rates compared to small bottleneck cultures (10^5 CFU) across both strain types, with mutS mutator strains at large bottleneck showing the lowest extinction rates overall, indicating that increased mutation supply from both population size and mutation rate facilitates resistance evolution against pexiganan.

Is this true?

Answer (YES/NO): YES